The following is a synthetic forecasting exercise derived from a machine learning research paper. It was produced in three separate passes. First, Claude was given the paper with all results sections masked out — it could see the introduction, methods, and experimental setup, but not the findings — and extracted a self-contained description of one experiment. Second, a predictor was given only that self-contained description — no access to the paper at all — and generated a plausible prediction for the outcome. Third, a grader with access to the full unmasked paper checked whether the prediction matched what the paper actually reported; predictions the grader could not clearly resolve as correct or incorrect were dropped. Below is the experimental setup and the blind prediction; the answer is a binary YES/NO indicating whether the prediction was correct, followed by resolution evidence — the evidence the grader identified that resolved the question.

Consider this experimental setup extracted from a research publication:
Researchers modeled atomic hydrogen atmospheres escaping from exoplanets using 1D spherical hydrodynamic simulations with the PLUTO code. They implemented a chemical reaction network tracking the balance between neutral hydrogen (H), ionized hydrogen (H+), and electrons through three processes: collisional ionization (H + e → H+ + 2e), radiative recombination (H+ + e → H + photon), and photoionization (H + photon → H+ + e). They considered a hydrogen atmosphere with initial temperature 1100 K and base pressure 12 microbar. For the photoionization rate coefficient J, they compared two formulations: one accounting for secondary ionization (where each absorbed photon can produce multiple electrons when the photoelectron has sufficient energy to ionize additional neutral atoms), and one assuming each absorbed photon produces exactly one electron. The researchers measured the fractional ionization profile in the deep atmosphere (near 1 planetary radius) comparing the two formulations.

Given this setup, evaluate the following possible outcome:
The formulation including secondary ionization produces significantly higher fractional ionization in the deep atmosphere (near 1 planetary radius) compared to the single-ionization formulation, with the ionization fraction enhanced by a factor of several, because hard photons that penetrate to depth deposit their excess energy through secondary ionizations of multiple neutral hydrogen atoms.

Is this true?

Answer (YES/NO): NO